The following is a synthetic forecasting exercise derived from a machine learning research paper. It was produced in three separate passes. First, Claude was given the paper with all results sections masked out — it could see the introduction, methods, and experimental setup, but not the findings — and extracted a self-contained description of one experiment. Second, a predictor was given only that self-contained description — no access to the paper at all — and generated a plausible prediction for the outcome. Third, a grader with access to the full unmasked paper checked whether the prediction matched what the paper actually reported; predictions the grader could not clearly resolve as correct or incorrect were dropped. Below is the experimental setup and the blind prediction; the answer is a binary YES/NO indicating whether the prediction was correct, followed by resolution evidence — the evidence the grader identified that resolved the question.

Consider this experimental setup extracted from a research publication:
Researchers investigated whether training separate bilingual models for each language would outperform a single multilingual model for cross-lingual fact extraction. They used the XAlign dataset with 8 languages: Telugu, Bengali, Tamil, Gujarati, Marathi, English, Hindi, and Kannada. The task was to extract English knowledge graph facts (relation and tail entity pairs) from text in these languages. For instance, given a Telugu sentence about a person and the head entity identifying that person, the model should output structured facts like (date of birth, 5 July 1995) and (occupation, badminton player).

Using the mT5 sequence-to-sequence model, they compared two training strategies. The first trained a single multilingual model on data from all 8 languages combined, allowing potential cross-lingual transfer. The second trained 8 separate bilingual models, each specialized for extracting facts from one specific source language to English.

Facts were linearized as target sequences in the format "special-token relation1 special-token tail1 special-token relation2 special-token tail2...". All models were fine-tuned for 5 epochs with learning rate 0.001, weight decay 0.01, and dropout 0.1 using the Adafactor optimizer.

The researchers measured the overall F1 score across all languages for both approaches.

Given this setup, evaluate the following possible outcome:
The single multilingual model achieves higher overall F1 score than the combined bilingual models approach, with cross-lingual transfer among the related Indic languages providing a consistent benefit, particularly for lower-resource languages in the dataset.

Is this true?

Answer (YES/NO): YES